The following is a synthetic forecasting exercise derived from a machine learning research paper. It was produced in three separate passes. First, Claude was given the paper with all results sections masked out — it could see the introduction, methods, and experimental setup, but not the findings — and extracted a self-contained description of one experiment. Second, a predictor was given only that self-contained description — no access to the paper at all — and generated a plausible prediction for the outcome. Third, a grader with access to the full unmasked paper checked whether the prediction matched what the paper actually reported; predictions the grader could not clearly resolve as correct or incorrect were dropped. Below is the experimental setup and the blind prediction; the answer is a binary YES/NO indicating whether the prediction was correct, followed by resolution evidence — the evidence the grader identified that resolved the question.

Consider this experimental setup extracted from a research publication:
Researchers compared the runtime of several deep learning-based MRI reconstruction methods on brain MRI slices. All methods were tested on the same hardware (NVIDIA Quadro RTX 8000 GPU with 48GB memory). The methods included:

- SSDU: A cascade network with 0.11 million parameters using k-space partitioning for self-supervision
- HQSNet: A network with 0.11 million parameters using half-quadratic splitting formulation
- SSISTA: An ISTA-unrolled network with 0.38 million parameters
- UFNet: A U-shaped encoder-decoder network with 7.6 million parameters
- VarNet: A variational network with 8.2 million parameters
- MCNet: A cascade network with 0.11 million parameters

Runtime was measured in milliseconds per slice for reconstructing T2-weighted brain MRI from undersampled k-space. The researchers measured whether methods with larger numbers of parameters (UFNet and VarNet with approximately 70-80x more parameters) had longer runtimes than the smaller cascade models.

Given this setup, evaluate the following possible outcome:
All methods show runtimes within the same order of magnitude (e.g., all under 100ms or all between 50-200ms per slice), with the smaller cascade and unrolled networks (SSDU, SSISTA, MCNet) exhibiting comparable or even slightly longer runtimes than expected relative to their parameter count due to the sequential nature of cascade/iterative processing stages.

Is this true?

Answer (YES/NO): YES